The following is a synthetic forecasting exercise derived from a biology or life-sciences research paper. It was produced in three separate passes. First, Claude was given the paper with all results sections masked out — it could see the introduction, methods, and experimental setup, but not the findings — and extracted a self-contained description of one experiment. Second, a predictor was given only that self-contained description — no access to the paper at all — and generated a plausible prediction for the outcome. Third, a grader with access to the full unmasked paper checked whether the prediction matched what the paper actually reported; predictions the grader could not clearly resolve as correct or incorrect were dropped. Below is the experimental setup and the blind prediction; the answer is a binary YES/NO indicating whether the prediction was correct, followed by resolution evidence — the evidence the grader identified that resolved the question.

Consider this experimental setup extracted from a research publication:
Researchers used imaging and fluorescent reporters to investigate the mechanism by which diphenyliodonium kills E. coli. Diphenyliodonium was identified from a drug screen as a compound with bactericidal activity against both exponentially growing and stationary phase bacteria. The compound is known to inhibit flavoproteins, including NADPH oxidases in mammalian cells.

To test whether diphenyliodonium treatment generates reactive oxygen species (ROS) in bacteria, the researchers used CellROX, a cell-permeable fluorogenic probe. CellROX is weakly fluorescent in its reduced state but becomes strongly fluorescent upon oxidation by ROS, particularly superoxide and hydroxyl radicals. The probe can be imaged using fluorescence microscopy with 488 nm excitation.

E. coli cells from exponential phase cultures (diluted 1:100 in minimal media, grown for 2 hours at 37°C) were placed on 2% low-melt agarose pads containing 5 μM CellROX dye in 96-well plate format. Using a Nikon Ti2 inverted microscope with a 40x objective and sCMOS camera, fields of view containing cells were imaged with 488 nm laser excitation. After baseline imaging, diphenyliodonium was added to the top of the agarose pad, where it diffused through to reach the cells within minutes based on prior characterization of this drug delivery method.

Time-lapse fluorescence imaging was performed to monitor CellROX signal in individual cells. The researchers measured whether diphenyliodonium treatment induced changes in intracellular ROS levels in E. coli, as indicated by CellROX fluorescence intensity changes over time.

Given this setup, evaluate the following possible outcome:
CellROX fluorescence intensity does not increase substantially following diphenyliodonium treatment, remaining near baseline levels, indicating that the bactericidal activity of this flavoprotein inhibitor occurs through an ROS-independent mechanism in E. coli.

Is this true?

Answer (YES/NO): NO